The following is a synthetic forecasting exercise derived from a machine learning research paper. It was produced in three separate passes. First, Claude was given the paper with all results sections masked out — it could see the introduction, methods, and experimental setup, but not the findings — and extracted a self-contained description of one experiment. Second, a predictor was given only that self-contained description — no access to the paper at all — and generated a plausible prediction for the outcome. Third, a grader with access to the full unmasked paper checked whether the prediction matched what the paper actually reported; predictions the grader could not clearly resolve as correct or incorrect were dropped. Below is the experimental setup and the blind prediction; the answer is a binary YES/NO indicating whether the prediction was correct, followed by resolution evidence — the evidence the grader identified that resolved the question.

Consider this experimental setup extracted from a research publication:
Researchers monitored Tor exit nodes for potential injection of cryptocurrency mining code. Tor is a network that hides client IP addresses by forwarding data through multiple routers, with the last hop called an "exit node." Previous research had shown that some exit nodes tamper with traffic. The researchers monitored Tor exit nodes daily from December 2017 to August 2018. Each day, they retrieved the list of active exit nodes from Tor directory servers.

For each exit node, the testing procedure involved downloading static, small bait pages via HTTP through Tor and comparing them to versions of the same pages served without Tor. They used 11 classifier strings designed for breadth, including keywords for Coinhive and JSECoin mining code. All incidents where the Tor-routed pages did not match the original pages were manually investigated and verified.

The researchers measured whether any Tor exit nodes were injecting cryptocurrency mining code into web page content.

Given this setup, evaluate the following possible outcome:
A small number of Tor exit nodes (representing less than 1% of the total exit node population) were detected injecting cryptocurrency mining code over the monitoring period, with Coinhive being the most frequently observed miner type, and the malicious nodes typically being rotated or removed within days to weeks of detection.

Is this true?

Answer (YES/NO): NO